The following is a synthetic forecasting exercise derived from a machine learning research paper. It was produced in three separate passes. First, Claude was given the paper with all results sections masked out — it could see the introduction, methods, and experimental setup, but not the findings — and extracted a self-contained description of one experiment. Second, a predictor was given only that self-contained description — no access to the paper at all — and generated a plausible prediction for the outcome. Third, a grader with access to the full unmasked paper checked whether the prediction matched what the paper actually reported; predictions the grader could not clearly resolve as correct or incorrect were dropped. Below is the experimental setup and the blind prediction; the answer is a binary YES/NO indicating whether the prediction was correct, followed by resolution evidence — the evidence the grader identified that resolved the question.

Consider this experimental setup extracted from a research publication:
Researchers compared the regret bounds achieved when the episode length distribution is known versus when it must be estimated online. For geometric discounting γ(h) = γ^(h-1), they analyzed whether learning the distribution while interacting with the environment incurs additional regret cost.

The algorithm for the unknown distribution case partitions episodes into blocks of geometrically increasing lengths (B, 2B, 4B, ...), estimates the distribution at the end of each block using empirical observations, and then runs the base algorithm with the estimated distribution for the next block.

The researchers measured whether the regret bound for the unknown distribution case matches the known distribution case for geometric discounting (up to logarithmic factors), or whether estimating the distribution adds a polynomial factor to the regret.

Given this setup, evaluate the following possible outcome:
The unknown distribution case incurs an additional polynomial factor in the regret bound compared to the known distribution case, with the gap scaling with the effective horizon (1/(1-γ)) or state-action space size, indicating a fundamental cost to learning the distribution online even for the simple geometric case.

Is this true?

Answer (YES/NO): NO